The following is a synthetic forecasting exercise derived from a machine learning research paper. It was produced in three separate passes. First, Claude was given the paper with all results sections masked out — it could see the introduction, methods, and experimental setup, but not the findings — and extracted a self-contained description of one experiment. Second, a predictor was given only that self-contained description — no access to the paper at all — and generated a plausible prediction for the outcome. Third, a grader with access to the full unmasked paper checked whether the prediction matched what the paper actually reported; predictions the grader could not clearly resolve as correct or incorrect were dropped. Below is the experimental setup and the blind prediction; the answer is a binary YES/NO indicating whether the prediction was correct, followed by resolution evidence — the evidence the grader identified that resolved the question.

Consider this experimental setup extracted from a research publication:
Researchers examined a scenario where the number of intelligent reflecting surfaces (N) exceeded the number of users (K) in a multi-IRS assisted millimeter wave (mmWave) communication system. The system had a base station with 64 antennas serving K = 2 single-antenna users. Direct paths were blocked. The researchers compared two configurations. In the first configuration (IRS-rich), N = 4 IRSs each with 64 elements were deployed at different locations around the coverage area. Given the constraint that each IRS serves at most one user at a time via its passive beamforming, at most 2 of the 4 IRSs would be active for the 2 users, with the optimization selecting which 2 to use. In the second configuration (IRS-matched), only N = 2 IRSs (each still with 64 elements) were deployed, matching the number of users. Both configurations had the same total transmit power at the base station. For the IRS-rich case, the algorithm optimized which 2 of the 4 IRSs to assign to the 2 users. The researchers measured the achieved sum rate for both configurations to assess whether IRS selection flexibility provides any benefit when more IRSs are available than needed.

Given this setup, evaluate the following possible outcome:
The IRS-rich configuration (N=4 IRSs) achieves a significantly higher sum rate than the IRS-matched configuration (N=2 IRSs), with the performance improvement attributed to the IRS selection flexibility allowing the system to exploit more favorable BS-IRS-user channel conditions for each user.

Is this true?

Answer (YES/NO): YES